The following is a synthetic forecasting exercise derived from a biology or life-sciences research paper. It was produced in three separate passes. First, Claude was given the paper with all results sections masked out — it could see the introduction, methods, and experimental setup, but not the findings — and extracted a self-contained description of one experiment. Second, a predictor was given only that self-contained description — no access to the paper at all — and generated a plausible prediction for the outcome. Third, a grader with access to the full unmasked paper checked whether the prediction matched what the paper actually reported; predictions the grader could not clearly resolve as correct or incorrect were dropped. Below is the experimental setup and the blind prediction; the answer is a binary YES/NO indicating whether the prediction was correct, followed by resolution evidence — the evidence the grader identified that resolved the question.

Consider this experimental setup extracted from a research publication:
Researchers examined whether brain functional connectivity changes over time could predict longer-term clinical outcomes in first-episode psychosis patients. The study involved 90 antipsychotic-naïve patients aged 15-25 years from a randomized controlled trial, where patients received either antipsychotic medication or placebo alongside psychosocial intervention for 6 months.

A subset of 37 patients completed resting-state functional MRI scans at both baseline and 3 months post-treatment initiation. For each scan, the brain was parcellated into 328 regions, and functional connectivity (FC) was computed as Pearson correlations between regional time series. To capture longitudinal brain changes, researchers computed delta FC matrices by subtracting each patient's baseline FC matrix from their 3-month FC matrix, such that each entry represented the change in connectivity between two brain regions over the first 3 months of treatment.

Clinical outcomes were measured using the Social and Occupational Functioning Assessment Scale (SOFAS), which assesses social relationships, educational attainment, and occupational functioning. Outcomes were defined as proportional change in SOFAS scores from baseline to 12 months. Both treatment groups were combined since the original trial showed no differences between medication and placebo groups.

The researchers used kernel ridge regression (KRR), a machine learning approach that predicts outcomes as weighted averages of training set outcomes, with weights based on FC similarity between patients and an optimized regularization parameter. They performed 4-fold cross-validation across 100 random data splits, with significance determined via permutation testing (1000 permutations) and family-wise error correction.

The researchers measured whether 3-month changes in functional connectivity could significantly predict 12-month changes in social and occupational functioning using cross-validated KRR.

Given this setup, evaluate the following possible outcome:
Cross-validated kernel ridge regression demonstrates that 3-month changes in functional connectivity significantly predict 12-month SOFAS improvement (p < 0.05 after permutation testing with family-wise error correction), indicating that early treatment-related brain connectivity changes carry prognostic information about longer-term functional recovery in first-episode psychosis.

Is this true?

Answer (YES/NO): NO